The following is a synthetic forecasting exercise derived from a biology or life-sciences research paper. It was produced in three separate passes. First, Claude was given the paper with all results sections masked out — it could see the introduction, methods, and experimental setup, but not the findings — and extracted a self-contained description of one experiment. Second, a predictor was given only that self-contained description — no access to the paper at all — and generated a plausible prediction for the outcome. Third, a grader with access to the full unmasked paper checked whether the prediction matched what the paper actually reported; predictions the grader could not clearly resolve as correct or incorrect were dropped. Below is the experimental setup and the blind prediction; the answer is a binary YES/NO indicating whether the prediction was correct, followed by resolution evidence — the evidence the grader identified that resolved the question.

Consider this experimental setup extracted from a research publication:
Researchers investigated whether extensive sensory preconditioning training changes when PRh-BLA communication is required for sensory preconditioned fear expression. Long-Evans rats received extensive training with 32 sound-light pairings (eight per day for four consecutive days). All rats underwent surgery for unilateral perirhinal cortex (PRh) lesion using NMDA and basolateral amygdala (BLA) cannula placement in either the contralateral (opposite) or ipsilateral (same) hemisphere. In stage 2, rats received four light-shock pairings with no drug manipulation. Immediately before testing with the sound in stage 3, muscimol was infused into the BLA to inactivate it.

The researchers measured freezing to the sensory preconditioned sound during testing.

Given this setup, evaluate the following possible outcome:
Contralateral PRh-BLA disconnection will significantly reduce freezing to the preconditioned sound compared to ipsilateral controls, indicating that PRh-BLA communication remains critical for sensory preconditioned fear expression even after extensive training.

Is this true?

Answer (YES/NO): YES